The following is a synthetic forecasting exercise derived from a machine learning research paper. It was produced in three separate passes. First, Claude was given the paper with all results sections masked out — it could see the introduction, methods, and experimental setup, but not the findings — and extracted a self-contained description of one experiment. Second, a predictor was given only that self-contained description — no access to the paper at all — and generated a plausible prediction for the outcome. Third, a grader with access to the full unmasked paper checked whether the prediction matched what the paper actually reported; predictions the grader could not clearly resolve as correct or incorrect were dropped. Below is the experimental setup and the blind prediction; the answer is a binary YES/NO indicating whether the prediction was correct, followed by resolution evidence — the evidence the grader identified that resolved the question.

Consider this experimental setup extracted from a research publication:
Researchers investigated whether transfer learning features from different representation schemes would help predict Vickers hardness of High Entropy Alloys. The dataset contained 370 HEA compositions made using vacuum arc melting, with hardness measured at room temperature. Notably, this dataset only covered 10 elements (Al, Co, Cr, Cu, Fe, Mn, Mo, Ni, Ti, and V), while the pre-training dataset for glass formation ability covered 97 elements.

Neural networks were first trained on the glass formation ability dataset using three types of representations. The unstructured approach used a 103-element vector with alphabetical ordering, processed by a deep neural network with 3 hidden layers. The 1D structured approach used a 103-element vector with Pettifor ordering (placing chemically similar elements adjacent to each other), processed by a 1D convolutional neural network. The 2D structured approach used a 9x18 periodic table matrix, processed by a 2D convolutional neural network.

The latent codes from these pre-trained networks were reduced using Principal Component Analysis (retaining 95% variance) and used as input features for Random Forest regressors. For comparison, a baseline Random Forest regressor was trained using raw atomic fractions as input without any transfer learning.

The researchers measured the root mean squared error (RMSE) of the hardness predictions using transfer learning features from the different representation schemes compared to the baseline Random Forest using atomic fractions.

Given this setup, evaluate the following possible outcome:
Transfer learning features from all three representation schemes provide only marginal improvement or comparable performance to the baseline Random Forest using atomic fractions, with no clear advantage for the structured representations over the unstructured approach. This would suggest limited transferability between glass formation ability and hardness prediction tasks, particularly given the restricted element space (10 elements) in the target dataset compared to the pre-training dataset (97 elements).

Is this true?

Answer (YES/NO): NO